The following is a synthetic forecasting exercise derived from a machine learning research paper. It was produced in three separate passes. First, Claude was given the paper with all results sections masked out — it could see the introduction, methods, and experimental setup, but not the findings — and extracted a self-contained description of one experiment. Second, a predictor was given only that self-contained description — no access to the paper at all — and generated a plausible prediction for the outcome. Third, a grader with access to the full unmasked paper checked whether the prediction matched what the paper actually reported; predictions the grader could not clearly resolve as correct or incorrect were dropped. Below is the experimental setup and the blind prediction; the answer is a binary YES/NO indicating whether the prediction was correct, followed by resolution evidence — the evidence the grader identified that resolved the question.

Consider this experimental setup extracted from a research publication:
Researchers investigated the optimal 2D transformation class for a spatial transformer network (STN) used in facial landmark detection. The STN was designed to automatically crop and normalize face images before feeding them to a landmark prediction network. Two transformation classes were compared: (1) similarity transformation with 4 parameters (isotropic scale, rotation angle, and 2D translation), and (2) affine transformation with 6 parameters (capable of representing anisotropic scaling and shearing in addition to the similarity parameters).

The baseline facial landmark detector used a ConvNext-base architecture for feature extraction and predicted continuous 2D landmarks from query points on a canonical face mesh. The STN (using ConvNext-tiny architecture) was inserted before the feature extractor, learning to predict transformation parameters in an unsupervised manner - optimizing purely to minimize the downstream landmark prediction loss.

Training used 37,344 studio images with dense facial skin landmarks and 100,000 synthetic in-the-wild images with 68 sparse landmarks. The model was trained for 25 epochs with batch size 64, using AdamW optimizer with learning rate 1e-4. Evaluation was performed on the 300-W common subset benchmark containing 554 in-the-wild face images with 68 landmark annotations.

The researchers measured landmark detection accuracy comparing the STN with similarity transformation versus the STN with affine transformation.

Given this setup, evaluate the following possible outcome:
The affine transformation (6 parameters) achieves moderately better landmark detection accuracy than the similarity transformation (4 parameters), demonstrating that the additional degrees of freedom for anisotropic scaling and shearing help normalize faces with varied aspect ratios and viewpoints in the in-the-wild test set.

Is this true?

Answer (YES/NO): YES